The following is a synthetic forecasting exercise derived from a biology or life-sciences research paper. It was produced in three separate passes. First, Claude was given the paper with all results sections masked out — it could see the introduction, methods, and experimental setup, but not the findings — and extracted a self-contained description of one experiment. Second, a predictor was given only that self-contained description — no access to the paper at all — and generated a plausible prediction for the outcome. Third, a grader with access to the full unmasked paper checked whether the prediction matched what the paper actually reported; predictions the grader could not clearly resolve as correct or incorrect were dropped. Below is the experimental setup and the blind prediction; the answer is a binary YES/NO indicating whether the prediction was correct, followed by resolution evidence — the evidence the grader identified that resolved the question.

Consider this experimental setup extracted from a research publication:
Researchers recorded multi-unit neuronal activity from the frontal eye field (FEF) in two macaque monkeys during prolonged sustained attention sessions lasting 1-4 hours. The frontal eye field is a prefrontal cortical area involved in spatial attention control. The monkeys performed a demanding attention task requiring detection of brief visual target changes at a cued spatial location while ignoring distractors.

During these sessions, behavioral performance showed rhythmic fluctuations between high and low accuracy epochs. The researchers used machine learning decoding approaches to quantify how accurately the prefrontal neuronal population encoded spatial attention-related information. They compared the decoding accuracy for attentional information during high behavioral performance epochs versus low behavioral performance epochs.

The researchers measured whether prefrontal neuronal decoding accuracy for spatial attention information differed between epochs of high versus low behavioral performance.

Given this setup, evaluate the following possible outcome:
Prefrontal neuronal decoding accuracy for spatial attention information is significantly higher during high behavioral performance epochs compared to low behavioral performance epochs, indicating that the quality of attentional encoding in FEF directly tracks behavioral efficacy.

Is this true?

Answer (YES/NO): YES